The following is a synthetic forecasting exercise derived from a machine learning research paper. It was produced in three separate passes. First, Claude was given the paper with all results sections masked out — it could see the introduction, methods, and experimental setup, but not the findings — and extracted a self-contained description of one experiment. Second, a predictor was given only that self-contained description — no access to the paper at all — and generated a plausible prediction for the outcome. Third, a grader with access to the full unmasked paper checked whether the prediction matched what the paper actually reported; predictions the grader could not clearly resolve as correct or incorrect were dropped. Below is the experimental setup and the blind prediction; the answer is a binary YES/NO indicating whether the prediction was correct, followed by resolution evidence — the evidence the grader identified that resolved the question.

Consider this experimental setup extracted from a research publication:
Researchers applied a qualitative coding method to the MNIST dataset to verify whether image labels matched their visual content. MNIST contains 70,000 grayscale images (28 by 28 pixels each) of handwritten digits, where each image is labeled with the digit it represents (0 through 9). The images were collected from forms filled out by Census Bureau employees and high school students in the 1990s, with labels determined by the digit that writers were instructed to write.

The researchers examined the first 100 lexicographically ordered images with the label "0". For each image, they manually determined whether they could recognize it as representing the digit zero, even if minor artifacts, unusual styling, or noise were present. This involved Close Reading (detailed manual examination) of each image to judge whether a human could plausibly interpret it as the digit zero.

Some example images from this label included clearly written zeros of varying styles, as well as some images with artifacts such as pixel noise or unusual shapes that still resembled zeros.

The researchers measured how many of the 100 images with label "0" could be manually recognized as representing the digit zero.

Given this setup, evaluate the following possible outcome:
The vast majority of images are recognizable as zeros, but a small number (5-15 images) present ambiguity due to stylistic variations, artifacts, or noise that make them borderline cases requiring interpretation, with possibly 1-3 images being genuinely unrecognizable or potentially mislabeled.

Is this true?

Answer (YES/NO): NO